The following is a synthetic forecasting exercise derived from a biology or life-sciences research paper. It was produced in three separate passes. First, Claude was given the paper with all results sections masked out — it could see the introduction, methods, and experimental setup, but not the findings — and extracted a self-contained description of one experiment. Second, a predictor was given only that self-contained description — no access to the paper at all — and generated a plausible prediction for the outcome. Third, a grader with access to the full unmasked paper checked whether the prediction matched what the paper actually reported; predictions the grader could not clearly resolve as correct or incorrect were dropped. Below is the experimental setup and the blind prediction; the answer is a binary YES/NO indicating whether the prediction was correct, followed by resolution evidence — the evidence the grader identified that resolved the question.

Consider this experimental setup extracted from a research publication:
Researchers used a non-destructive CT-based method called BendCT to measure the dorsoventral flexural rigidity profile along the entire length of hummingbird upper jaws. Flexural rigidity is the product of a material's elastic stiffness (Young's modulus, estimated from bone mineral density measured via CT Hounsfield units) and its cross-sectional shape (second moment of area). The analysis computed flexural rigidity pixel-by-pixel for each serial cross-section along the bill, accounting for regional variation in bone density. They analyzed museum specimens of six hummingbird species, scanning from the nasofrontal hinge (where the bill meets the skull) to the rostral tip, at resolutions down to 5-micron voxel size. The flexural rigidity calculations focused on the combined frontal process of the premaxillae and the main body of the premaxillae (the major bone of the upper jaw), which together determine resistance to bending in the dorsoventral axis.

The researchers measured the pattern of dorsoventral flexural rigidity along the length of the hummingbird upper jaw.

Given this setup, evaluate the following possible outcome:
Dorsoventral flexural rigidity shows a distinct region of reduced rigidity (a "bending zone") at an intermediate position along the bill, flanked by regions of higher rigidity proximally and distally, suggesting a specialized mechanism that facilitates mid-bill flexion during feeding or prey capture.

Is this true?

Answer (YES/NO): YES